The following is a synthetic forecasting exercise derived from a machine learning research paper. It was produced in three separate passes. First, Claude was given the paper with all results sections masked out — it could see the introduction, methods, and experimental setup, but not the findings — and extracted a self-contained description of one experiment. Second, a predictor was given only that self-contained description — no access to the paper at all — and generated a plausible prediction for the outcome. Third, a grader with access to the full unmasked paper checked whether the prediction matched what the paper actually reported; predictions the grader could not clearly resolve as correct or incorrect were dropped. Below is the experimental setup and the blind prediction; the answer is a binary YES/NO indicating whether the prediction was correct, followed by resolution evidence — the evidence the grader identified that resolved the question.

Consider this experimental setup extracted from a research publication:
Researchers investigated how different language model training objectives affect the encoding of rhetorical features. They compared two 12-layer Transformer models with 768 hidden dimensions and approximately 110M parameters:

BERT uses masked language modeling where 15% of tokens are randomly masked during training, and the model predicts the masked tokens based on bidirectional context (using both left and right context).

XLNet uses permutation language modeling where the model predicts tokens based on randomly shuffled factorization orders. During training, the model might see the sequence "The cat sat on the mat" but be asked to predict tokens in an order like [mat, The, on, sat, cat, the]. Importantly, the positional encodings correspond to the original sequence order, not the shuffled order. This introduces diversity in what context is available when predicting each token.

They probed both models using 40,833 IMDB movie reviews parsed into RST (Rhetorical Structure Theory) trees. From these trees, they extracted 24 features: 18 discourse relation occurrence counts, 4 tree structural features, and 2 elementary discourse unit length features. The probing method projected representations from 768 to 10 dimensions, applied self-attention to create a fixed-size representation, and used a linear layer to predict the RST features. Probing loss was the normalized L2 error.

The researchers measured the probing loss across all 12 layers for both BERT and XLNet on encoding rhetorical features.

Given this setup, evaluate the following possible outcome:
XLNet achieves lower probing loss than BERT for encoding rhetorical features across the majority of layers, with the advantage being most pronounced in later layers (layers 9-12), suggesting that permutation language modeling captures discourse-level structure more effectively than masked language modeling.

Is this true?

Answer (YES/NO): NO